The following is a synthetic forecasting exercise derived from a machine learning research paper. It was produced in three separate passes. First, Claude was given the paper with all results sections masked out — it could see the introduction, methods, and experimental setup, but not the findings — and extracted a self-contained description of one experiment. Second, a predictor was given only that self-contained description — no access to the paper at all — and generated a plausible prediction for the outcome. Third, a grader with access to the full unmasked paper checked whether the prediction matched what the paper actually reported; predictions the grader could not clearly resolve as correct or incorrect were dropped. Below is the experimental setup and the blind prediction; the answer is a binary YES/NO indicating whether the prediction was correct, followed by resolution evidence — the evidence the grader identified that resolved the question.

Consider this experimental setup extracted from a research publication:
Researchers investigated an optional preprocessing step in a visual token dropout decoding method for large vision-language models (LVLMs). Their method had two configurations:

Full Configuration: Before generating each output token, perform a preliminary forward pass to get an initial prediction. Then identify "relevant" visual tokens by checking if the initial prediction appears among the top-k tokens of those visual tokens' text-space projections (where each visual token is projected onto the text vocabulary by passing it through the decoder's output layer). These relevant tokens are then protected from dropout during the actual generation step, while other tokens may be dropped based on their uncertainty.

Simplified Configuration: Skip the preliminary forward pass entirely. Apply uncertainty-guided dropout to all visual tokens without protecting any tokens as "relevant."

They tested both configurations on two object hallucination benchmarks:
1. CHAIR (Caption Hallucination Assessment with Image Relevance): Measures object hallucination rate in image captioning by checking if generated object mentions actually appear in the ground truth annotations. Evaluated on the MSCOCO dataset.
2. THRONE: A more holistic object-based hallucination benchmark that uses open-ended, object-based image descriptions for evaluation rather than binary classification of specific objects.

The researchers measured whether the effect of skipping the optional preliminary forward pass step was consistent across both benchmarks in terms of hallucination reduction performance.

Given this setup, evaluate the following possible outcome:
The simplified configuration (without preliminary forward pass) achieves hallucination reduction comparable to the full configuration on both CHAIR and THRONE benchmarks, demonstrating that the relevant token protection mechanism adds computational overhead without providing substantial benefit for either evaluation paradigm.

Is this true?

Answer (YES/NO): NO